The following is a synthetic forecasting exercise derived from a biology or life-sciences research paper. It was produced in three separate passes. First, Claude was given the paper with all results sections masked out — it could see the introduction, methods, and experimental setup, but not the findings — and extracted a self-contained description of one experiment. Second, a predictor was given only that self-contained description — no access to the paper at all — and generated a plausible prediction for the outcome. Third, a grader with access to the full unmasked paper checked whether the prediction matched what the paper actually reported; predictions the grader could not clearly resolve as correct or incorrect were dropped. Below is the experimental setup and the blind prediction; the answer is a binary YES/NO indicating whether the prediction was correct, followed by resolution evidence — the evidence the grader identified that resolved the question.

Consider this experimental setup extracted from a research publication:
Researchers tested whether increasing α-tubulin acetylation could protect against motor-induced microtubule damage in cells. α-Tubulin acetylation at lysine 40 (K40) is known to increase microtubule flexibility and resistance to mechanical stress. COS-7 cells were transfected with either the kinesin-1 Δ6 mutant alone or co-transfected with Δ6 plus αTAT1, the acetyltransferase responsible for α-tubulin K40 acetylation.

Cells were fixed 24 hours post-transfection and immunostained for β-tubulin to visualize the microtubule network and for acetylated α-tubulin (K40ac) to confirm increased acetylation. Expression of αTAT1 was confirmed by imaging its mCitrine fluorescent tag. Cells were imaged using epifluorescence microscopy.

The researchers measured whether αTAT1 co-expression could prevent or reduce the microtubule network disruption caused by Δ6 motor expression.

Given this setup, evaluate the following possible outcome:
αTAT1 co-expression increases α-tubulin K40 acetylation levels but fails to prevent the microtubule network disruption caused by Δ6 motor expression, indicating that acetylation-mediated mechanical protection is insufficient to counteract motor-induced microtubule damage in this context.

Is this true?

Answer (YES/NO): YES